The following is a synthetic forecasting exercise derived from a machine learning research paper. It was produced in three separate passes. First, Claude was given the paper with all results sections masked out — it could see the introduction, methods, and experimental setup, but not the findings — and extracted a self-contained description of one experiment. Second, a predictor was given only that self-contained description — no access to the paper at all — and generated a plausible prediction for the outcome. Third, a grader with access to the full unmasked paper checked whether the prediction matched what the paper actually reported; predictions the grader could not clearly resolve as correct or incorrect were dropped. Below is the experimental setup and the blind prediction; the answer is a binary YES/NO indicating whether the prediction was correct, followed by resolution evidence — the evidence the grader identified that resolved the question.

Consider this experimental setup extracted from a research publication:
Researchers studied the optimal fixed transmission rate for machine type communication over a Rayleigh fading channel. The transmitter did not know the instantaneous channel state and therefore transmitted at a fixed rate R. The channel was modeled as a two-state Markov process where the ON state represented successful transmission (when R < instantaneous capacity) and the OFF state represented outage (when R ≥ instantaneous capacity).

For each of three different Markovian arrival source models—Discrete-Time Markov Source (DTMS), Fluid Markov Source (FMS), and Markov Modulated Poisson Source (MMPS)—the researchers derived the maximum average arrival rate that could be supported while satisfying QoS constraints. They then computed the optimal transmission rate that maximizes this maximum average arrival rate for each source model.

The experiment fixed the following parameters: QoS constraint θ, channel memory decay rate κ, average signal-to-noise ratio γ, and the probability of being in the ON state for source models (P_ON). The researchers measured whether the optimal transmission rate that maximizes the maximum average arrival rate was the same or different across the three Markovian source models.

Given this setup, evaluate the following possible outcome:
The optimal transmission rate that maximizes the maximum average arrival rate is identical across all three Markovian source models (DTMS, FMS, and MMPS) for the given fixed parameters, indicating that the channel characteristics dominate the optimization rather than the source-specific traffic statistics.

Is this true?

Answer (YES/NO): NO